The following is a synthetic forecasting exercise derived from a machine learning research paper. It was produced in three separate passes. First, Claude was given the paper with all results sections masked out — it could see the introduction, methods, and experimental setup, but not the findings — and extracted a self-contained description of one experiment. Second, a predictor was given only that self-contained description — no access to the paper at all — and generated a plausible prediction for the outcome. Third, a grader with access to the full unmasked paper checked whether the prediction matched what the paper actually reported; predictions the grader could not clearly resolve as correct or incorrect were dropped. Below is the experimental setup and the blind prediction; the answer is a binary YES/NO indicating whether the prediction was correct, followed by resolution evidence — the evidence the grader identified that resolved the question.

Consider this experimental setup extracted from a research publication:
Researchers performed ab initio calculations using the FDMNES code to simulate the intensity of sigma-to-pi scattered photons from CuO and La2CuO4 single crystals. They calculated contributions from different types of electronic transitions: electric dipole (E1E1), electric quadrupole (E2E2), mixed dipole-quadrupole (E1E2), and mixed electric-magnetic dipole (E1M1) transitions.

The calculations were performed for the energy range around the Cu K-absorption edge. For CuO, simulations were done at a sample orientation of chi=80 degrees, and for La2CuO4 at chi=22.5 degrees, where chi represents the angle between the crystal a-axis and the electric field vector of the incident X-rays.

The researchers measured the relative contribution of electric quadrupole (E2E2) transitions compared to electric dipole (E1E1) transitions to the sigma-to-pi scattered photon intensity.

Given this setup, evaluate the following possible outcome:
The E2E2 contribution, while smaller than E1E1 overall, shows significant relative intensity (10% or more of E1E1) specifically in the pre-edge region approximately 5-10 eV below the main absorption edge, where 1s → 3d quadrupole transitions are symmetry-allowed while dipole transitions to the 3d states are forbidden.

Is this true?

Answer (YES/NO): NO